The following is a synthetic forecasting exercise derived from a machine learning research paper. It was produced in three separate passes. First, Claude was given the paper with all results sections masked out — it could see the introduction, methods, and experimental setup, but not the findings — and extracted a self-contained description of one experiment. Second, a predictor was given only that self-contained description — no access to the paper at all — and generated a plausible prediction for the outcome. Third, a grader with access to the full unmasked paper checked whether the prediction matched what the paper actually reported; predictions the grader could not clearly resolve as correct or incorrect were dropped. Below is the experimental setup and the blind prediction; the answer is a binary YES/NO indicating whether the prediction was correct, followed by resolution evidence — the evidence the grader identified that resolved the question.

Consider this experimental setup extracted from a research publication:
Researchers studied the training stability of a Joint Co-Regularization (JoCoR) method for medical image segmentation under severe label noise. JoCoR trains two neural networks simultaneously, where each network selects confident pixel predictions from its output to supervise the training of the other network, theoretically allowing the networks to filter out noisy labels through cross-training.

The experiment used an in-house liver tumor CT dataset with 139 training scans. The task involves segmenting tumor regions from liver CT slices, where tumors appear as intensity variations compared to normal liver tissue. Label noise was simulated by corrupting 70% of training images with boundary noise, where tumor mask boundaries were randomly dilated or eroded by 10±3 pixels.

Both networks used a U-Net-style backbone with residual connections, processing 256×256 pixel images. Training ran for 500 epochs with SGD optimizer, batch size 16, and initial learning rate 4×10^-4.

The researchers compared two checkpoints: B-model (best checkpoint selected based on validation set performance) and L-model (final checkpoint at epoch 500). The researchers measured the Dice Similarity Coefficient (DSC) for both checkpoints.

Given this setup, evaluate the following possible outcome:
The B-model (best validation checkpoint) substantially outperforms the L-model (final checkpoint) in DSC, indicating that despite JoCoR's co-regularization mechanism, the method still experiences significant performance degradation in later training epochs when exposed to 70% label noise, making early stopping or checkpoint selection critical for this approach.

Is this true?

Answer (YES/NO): YES